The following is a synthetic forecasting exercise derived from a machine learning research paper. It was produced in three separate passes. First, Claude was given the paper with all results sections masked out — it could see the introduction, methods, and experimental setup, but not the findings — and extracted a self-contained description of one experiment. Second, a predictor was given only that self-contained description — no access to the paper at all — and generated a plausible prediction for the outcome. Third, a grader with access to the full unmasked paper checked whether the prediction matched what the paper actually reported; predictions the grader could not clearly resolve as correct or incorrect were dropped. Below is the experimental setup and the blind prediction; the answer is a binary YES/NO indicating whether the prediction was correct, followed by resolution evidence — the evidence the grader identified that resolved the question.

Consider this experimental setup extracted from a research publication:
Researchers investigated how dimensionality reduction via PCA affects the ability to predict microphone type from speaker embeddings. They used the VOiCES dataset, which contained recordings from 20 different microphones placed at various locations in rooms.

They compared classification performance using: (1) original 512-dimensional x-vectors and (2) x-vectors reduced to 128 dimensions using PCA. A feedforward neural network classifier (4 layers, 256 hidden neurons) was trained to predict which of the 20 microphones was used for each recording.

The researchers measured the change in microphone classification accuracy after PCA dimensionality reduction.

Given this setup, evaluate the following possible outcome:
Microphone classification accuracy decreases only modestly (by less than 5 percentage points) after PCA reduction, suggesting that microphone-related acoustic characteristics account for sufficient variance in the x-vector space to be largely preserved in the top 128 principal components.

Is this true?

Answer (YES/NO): NO